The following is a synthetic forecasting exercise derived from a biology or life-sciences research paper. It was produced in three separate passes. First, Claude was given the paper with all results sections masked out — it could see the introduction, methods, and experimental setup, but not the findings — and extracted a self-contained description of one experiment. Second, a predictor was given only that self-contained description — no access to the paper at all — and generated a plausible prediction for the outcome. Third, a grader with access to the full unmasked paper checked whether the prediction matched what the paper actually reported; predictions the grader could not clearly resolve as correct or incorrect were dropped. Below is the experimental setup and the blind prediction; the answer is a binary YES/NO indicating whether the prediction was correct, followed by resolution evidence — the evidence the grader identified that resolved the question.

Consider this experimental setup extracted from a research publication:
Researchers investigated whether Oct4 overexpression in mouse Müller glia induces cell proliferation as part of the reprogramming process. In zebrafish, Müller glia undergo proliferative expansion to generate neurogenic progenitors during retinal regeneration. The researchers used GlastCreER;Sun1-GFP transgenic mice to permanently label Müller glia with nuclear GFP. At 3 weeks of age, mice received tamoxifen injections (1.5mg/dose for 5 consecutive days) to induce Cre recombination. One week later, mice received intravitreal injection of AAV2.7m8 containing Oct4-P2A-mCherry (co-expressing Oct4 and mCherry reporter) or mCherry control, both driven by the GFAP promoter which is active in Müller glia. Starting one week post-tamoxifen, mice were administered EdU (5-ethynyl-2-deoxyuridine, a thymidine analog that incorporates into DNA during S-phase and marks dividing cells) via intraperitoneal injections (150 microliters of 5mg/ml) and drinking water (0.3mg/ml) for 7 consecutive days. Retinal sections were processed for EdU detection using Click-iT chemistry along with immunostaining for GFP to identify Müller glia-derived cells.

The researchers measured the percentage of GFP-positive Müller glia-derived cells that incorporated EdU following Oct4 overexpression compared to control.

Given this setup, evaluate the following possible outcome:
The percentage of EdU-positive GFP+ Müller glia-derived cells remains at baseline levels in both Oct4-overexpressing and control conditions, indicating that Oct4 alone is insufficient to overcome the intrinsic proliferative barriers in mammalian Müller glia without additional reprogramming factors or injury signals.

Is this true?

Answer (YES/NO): NO